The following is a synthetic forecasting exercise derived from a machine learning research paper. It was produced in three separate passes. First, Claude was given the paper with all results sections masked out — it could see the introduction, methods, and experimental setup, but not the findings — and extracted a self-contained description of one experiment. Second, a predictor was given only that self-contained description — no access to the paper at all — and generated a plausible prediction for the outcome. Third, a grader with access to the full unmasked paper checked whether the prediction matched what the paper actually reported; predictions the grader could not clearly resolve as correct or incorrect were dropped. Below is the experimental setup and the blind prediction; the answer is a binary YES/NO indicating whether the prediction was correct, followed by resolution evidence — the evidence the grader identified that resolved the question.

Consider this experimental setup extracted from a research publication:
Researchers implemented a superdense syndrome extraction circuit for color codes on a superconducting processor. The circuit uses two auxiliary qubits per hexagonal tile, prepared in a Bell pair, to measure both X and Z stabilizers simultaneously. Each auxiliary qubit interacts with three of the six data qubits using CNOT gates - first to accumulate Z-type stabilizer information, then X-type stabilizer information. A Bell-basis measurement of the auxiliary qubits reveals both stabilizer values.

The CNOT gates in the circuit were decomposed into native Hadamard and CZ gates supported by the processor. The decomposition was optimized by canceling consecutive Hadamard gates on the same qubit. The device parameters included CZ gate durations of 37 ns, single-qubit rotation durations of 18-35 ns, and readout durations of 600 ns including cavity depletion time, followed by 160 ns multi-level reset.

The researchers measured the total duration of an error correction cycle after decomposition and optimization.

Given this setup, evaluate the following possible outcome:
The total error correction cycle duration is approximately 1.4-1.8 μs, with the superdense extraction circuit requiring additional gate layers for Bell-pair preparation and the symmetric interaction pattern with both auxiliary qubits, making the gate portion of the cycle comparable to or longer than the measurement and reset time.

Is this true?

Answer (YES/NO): NO